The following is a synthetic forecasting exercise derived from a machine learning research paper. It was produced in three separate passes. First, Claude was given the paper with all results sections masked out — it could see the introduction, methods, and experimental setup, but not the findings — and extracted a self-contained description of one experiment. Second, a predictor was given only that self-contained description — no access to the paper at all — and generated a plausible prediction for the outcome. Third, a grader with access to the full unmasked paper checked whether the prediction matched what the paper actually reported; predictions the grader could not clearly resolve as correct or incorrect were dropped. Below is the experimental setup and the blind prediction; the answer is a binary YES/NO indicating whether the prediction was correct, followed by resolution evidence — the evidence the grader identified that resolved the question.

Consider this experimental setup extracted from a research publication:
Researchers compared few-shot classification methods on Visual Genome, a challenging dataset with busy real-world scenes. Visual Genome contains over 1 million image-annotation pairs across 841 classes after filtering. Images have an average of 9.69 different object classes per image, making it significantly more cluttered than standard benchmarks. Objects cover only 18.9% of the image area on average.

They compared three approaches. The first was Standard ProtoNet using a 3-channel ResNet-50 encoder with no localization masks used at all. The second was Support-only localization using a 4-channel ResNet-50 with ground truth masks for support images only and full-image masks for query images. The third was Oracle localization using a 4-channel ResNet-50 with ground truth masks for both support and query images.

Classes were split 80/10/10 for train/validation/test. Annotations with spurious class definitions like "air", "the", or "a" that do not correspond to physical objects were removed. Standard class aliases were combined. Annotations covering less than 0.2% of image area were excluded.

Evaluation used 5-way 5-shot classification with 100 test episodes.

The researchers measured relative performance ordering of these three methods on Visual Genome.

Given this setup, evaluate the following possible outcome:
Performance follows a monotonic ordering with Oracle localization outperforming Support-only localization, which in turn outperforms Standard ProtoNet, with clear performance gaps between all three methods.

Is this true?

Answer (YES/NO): NO